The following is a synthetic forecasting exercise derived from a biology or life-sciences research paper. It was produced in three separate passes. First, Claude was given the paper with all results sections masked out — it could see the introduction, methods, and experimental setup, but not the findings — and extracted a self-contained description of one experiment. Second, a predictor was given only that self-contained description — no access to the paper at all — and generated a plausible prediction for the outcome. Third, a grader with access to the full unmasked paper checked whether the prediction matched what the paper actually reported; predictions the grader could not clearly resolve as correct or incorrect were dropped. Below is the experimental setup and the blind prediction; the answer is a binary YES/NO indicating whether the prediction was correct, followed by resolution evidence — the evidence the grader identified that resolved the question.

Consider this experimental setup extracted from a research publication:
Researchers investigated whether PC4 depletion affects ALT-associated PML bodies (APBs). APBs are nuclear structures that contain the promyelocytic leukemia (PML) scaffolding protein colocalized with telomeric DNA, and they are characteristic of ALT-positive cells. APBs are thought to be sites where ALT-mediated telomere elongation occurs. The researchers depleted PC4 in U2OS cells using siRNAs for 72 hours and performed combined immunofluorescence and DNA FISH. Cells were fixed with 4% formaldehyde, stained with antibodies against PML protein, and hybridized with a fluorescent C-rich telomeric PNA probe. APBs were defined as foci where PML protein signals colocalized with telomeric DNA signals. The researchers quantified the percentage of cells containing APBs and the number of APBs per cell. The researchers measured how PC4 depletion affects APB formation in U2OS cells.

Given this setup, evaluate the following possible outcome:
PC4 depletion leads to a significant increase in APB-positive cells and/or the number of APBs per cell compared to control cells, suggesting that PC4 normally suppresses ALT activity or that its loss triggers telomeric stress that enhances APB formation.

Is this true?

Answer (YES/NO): YES